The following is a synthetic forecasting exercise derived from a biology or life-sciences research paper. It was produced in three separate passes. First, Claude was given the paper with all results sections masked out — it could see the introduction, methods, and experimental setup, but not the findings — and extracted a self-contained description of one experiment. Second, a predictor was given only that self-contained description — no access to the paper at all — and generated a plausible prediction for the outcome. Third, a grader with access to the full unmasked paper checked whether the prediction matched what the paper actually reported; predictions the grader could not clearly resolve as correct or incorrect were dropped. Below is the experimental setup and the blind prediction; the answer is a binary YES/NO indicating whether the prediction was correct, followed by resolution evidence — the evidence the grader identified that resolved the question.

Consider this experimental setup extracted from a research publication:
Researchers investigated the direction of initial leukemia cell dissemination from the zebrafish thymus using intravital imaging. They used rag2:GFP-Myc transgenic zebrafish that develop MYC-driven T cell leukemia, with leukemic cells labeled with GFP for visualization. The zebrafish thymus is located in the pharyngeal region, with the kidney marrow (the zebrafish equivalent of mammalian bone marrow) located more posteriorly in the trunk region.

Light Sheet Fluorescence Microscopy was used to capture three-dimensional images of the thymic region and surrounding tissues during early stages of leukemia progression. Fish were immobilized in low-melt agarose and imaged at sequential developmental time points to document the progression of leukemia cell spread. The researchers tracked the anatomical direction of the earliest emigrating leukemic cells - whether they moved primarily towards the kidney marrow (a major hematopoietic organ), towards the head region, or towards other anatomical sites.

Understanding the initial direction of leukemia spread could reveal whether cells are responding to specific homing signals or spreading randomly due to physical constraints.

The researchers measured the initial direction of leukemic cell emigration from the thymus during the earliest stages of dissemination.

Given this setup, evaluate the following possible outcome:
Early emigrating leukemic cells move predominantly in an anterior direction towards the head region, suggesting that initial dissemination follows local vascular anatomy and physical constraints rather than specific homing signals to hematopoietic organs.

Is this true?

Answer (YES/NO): NO